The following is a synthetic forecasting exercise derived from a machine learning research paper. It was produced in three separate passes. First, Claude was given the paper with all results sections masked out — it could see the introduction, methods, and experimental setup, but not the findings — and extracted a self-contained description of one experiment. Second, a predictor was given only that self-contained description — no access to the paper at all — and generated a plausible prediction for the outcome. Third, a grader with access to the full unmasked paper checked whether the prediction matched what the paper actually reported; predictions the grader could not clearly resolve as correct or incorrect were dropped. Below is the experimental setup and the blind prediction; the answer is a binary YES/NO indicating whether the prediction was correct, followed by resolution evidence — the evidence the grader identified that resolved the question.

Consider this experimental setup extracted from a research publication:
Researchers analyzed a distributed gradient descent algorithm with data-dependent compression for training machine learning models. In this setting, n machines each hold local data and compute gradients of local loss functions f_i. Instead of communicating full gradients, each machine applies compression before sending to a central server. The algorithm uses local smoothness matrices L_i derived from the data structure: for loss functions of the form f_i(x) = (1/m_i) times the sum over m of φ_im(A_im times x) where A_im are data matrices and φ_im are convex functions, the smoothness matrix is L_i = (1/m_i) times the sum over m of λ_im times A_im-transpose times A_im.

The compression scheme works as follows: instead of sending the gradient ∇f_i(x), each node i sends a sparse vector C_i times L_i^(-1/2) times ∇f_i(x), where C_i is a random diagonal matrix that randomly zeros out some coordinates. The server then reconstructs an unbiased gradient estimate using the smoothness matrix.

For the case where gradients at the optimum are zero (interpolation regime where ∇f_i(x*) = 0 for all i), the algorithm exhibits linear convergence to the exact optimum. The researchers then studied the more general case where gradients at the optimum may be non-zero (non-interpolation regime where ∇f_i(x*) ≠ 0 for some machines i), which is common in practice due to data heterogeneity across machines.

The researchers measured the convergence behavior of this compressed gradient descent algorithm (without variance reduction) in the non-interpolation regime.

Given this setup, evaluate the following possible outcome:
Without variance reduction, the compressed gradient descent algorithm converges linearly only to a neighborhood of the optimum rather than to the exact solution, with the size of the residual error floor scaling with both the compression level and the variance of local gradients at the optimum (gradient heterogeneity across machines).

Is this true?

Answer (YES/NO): YES